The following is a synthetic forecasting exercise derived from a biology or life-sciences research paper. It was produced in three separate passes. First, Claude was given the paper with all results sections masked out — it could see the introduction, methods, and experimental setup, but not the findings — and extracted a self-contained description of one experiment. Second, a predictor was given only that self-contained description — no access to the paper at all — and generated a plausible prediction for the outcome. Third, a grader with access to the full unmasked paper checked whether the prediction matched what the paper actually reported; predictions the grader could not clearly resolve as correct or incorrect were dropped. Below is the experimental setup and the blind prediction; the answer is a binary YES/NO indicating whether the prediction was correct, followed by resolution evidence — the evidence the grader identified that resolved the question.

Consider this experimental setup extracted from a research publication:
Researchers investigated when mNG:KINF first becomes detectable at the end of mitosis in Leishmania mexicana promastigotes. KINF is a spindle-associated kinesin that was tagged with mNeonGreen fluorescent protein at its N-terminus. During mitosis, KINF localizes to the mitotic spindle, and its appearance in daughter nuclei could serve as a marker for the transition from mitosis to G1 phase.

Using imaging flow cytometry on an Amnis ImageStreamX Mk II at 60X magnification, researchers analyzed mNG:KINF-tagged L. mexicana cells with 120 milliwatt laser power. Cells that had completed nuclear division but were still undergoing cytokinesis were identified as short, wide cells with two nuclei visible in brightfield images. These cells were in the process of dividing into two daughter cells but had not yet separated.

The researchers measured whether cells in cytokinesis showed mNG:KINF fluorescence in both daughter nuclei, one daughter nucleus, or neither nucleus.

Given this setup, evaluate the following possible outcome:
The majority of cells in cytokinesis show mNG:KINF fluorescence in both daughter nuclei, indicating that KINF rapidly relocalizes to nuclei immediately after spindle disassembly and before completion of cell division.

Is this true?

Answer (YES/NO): YES